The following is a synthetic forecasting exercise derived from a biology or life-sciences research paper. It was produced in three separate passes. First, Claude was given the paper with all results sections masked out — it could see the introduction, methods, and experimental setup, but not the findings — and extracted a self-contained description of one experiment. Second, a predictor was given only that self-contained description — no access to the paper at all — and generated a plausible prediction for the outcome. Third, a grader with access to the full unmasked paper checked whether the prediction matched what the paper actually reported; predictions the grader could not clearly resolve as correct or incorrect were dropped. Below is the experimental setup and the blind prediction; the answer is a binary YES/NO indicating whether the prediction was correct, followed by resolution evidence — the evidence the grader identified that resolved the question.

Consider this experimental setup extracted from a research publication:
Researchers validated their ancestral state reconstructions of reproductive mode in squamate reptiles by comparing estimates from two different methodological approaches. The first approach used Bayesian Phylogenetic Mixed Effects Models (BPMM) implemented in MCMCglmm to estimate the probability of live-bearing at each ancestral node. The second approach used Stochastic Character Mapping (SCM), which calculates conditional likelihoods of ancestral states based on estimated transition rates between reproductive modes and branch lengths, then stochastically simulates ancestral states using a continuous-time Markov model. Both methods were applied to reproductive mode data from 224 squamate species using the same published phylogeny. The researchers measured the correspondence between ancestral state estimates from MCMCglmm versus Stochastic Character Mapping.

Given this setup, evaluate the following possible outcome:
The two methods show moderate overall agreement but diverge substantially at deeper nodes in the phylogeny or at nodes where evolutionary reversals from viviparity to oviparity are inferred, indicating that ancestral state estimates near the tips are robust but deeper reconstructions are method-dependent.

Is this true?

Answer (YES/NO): NO